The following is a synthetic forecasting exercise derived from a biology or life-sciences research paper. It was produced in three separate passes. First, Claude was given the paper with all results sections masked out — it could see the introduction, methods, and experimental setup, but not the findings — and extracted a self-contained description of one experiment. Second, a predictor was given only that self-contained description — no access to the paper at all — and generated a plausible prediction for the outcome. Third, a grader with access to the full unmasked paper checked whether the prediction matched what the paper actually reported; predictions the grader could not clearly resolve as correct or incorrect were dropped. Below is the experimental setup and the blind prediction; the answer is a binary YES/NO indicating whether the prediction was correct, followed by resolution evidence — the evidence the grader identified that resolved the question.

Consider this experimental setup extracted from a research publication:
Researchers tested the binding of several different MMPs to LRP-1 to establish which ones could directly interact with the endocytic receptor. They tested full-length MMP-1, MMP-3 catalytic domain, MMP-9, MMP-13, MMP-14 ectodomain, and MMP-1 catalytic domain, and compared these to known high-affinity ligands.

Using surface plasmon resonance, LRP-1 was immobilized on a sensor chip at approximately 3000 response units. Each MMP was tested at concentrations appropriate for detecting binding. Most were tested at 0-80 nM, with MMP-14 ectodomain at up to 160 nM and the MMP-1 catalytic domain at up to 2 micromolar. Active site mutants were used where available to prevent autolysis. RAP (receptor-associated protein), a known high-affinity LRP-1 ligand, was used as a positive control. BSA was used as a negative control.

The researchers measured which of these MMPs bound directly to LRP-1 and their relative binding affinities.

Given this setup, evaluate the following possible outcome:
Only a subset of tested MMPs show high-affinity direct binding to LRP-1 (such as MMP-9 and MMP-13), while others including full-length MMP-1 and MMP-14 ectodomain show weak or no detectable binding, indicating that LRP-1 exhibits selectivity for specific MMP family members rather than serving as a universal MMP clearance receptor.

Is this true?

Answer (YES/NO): NO